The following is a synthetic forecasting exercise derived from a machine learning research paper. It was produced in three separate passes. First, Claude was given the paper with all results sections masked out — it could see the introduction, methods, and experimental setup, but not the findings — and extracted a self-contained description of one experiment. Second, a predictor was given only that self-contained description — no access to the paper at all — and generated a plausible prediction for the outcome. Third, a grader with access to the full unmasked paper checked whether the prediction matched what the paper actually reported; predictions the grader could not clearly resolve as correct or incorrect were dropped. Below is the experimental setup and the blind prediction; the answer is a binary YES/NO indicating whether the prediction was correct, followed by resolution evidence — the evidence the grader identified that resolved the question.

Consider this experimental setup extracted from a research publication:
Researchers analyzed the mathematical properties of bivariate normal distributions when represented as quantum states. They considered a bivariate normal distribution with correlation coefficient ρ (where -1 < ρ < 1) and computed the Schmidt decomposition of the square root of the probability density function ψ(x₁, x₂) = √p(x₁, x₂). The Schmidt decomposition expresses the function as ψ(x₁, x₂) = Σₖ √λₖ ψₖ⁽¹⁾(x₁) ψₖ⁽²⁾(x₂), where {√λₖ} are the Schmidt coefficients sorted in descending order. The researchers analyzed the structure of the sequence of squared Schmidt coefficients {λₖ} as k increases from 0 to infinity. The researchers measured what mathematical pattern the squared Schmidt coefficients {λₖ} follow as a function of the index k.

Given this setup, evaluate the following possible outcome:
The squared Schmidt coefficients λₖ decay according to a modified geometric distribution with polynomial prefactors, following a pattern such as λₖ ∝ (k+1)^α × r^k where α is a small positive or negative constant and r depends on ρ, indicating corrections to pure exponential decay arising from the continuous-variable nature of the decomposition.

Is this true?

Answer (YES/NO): NO